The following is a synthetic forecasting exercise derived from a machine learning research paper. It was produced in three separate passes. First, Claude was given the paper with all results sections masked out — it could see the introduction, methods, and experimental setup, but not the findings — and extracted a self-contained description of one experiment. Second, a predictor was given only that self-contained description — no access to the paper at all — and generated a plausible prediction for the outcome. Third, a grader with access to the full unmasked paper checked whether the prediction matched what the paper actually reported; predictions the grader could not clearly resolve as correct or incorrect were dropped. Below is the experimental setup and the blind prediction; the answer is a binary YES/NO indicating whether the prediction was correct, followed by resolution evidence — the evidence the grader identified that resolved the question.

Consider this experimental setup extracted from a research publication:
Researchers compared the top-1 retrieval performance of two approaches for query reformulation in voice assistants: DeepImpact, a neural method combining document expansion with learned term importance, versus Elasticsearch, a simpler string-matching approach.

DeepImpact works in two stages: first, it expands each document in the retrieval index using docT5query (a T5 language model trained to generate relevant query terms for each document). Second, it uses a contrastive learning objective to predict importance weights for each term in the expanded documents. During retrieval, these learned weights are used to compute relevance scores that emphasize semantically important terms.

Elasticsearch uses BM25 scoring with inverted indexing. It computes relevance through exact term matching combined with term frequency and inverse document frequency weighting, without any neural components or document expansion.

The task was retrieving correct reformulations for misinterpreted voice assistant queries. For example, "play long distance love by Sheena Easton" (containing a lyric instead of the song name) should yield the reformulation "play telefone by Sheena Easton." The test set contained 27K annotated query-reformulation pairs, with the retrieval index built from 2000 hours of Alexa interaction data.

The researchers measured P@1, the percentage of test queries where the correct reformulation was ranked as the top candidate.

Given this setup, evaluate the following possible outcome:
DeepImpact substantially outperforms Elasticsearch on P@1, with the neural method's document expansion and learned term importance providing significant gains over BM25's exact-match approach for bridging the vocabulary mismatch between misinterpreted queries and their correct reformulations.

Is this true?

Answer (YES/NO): NO